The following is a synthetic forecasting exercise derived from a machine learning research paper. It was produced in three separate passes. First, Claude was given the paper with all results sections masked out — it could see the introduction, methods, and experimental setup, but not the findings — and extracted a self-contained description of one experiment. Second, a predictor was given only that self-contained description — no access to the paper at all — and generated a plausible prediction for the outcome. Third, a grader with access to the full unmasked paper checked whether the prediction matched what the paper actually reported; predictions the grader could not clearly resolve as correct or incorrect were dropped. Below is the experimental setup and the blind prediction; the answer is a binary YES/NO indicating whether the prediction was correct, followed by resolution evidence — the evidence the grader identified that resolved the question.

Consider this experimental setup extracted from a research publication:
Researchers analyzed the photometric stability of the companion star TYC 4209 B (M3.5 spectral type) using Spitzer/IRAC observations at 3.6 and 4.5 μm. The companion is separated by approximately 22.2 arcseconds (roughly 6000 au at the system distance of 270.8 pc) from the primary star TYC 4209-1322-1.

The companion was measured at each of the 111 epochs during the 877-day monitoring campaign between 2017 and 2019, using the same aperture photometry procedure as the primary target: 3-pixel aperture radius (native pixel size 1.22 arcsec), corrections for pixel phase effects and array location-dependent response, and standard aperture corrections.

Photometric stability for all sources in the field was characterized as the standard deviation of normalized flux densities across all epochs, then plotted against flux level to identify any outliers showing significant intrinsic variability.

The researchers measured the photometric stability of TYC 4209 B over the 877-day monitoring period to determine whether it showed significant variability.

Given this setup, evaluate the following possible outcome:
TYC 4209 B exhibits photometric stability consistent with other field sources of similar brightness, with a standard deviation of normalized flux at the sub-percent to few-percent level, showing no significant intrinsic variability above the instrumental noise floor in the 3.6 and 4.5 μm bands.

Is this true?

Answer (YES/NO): YES